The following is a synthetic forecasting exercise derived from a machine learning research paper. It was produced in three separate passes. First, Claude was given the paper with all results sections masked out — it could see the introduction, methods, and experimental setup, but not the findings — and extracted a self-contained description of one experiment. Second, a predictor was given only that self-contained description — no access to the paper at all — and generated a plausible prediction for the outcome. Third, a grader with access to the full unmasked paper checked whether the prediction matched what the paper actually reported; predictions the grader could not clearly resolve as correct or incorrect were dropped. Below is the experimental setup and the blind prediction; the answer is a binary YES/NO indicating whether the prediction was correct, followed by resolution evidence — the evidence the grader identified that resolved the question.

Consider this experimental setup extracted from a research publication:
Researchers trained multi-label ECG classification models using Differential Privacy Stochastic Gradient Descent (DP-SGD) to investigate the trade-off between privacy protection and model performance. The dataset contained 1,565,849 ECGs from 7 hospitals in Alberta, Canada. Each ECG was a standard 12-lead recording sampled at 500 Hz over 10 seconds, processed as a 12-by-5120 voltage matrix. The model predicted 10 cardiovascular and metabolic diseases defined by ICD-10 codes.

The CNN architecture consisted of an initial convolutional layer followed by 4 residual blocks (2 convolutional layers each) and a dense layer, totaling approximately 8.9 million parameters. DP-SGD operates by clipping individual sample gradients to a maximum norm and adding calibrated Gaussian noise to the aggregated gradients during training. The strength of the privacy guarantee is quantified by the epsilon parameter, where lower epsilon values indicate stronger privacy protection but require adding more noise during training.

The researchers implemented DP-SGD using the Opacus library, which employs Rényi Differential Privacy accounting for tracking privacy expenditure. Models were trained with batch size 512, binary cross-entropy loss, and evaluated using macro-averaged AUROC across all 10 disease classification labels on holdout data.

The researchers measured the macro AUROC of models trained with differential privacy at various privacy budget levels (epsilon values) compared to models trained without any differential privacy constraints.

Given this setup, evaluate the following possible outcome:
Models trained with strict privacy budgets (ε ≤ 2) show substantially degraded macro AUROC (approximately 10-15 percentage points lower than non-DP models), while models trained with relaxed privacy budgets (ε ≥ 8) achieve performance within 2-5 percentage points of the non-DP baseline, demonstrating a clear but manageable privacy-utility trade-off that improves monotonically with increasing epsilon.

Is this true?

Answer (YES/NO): NO